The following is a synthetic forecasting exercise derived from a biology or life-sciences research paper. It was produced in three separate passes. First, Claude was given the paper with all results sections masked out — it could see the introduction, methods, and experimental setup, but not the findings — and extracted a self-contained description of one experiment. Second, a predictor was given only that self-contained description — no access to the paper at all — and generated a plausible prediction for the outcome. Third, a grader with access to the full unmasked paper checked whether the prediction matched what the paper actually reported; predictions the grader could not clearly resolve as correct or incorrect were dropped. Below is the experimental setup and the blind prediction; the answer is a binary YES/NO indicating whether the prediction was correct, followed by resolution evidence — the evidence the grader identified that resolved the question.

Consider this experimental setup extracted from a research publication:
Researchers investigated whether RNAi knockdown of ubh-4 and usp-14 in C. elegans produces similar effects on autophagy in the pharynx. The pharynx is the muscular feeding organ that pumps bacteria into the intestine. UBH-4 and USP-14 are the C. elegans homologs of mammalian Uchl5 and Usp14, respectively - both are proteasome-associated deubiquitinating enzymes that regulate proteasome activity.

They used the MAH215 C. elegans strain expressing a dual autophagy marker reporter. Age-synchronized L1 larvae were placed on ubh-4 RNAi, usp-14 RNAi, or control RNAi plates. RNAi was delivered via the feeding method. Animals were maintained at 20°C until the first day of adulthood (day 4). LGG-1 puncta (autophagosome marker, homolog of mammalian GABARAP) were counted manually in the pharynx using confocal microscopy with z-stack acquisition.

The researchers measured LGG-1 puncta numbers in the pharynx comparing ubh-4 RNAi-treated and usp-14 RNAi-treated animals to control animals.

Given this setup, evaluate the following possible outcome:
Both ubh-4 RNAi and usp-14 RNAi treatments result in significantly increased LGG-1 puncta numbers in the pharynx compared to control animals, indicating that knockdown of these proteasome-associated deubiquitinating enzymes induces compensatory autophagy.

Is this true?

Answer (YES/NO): NO